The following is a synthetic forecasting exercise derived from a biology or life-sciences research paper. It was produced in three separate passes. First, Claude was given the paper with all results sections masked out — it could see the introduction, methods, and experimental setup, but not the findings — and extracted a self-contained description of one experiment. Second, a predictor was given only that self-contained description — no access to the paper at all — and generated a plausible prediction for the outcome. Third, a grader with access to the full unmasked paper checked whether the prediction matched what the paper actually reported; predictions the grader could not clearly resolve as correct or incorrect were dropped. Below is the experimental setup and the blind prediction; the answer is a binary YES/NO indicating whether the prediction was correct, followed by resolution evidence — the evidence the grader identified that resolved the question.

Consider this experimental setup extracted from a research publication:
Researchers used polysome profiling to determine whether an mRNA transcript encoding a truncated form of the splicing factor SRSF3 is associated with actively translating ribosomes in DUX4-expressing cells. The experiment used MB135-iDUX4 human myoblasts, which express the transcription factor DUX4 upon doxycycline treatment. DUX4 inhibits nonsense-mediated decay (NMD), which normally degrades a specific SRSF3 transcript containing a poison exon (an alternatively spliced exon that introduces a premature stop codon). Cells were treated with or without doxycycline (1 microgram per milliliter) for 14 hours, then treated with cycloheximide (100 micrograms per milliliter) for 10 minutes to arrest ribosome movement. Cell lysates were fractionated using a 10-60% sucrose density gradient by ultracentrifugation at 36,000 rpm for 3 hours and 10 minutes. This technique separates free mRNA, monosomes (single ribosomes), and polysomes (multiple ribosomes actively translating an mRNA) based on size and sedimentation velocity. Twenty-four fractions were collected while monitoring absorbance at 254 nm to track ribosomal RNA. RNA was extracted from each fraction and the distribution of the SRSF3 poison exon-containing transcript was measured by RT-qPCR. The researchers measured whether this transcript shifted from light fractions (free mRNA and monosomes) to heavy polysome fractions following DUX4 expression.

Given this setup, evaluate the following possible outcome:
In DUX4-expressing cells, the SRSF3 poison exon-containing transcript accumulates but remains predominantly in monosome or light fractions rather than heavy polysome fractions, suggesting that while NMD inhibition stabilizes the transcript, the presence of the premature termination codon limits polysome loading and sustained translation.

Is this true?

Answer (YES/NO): NO